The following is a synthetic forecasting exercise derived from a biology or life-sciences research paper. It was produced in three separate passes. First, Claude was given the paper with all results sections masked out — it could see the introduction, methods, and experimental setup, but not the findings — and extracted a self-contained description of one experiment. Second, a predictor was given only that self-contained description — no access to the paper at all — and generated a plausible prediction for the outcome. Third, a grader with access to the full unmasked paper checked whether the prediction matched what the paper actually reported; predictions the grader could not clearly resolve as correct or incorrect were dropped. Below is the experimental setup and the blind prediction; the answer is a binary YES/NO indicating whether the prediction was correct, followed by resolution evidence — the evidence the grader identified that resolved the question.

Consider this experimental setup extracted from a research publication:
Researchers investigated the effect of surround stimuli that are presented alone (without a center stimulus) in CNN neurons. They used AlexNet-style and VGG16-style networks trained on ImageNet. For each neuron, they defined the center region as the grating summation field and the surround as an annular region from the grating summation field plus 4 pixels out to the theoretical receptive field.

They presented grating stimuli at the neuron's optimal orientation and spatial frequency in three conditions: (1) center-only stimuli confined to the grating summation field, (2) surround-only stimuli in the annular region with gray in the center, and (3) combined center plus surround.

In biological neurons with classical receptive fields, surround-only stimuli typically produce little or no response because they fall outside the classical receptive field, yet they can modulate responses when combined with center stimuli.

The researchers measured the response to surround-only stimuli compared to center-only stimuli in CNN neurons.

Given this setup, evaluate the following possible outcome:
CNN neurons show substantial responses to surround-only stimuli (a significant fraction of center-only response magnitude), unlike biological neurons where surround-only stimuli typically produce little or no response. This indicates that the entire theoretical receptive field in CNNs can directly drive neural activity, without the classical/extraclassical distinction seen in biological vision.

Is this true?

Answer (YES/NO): NO